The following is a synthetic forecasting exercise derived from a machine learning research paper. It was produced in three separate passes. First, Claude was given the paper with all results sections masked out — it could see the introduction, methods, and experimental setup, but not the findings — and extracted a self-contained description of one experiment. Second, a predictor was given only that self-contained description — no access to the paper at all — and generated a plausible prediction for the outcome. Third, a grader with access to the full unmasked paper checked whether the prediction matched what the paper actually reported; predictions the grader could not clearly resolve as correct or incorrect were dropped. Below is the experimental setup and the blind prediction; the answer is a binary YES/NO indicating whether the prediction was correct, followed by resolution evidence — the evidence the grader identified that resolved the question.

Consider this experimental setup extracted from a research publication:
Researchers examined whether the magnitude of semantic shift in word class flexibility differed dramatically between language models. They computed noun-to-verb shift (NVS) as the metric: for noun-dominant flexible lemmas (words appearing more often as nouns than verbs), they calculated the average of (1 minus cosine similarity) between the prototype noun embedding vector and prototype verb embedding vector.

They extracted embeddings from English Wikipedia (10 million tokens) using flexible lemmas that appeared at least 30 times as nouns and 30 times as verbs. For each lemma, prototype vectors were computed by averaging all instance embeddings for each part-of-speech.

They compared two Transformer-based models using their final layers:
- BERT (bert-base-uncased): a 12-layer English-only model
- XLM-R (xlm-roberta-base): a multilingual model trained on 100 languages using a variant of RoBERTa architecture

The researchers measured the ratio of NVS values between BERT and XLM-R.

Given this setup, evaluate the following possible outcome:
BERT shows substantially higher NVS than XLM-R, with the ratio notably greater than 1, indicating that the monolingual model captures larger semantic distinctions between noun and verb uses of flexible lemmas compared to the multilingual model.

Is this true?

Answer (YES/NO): YES